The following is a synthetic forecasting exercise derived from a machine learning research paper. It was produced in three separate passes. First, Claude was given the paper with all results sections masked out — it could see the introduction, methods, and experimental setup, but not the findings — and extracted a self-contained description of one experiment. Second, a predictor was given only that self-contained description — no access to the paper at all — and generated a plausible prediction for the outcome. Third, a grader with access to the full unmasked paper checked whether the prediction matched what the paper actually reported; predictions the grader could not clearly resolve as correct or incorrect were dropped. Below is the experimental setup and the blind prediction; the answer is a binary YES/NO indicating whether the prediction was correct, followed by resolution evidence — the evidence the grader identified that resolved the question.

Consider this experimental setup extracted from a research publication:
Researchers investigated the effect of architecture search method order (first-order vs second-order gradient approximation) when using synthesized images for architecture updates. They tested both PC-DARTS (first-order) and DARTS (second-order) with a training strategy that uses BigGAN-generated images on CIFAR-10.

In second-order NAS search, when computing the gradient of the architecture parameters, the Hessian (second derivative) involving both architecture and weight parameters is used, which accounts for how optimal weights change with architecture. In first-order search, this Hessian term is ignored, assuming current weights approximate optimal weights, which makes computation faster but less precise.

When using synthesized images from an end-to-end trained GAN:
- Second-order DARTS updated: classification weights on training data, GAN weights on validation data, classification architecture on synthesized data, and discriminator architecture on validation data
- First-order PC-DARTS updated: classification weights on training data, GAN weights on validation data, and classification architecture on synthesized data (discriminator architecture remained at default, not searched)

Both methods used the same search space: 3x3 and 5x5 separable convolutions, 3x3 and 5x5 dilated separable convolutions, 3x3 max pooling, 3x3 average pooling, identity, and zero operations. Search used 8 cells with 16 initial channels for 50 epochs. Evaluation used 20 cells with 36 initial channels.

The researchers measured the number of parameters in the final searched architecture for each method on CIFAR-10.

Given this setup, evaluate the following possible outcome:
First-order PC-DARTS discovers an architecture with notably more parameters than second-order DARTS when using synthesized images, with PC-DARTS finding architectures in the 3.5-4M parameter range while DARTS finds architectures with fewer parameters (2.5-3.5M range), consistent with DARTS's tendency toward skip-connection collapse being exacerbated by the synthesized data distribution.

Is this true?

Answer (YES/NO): YES